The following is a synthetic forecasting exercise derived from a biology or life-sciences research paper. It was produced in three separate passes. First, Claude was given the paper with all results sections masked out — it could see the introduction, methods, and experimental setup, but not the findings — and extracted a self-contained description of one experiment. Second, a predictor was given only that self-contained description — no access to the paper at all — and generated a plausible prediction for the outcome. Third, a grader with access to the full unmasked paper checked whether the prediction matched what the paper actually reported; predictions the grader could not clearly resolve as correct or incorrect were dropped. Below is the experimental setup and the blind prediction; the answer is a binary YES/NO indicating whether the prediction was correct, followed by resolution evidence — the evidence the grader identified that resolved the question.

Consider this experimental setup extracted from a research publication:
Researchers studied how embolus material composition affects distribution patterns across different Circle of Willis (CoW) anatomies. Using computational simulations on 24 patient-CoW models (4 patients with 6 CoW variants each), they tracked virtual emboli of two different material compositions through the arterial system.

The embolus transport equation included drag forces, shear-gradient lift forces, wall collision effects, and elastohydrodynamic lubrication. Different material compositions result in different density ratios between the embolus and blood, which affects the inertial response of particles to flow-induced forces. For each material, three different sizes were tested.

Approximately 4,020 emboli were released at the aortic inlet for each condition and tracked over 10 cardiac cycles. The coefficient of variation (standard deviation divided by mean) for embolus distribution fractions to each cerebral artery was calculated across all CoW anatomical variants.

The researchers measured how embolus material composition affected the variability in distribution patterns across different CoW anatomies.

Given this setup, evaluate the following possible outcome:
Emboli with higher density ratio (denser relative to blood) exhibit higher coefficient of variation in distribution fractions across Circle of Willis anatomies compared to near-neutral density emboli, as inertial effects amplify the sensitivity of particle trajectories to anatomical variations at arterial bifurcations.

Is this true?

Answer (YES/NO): NO